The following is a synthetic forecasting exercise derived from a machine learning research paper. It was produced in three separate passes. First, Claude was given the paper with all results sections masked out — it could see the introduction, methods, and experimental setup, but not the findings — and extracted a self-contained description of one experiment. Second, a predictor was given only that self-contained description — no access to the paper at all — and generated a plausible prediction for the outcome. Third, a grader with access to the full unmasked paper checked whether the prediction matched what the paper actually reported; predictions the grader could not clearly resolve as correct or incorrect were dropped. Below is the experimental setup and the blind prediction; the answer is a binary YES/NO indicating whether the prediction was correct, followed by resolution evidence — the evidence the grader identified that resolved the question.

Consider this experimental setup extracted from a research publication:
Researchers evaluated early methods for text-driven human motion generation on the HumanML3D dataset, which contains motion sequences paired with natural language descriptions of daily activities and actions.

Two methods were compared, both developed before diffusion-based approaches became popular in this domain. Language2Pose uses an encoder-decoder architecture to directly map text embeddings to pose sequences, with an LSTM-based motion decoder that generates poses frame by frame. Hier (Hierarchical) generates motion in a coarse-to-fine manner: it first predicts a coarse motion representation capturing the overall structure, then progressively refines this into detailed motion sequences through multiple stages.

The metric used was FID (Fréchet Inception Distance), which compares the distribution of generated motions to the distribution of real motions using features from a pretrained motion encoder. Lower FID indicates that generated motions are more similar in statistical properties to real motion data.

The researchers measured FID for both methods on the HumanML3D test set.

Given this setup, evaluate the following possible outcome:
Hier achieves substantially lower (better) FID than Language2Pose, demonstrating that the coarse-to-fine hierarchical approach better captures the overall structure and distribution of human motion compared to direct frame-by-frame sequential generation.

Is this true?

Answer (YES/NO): YES